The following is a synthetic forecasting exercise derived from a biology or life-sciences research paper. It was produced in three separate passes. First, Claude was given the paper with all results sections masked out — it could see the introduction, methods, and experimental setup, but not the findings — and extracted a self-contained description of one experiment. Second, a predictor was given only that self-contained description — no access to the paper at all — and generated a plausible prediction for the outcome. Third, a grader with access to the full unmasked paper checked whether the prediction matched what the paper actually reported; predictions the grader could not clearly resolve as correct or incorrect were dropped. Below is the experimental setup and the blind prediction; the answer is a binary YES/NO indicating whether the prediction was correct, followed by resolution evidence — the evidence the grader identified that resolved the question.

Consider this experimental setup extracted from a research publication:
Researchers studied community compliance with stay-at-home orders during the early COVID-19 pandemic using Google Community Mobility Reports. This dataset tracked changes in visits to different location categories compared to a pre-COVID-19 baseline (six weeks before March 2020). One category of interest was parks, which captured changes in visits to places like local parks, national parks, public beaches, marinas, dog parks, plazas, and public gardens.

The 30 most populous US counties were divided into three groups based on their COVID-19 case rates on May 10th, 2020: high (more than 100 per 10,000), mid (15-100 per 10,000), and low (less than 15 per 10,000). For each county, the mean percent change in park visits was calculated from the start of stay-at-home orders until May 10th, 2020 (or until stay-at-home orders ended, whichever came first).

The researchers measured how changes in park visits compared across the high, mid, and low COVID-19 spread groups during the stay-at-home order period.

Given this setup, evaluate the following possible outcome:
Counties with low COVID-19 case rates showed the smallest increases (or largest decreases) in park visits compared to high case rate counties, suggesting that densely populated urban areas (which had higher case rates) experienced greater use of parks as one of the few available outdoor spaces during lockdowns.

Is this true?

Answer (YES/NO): NO